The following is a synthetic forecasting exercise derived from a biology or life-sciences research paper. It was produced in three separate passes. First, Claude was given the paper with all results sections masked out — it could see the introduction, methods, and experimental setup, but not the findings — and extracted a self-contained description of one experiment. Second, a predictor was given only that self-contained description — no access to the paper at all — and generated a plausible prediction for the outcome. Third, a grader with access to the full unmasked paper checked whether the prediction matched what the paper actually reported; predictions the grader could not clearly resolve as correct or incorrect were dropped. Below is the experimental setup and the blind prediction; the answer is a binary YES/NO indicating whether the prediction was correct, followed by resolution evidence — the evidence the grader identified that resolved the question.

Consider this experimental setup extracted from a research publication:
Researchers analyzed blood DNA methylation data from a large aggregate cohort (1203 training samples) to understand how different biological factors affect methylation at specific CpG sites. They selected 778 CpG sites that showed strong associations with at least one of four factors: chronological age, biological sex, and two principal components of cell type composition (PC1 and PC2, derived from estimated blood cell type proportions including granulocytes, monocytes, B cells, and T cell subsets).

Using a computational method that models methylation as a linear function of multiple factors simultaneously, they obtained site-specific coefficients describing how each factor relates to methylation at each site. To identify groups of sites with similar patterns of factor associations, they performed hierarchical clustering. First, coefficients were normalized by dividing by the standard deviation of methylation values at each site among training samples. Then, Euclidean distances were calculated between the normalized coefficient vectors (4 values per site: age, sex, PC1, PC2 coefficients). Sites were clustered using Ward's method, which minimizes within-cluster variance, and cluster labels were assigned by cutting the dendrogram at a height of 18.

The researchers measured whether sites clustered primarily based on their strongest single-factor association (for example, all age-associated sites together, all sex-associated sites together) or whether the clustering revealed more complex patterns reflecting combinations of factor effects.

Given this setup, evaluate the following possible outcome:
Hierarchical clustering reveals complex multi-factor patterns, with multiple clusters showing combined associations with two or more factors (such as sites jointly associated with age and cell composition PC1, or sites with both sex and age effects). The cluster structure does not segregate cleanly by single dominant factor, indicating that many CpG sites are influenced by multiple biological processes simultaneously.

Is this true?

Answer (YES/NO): NO